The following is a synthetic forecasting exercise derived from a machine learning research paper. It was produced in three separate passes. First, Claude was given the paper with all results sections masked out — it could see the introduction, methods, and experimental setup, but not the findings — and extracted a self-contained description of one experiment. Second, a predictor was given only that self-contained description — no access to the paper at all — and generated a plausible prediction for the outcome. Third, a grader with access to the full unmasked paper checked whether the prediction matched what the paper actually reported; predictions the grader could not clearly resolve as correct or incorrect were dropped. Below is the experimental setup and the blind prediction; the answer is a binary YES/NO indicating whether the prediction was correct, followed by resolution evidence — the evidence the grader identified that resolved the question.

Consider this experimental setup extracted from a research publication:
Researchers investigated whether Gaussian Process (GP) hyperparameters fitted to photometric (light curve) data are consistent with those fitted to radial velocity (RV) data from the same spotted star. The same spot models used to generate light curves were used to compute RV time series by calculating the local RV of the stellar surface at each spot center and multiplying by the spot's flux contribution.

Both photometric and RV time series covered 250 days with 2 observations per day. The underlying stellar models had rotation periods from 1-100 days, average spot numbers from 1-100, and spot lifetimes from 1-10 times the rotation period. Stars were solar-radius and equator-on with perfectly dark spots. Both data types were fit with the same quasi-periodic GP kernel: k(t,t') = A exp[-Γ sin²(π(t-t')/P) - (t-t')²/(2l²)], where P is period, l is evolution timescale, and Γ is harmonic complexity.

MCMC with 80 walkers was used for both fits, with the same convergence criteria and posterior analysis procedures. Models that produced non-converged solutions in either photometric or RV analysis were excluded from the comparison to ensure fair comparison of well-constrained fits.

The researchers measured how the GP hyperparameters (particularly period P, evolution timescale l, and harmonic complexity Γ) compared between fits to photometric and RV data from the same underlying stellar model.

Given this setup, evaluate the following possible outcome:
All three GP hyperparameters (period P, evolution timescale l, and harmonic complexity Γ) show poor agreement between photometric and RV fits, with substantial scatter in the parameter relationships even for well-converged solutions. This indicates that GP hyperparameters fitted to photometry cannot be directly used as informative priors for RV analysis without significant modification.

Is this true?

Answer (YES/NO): NO